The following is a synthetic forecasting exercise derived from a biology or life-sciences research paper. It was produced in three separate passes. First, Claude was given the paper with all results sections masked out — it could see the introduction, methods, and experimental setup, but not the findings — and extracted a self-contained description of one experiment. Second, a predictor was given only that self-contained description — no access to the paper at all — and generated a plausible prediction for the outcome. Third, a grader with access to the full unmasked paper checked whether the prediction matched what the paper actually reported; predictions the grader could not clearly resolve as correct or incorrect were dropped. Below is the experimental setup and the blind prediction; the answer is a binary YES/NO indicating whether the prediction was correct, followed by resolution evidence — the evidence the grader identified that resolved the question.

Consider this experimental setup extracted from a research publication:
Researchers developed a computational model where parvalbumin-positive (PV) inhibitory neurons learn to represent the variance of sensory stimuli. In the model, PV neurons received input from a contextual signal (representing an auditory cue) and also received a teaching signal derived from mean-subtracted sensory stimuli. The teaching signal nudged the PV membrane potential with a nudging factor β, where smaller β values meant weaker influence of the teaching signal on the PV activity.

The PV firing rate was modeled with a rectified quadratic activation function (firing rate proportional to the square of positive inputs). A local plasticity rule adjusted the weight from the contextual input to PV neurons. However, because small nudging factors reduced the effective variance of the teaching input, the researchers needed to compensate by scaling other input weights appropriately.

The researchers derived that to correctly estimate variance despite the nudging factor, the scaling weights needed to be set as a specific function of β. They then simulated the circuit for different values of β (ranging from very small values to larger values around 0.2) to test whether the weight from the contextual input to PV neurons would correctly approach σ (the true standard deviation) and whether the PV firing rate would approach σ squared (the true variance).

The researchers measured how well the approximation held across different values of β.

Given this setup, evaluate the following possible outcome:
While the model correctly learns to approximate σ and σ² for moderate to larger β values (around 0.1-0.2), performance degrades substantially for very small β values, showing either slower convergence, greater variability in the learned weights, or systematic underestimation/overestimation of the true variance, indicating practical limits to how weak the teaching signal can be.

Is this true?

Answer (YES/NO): NO